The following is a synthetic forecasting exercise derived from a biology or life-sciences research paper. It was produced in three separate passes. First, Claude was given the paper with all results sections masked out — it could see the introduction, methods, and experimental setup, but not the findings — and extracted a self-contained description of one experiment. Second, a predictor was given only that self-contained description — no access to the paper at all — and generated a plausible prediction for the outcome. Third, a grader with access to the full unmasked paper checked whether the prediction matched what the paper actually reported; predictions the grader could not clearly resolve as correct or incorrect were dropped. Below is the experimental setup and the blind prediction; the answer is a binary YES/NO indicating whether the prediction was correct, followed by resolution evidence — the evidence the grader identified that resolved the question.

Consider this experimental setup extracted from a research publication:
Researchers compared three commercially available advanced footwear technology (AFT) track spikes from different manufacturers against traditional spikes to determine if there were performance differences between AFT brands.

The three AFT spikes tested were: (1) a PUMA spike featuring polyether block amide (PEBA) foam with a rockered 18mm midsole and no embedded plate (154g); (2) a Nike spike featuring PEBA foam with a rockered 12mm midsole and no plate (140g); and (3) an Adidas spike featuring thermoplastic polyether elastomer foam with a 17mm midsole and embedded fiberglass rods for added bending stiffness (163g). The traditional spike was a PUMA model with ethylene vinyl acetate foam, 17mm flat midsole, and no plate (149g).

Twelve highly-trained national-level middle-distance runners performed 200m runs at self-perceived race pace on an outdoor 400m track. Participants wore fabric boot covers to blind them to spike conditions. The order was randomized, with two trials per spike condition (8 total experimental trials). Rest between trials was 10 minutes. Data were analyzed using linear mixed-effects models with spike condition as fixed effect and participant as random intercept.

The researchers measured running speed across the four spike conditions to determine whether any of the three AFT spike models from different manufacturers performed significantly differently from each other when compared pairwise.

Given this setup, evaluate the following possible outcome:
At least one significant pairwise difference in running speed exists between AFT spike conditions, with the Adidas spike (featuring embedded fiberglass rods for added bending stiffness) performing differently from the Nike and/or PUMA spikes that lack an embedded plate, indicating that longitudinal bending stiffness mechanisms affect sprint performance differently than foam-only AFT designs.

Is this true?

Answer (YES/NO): NO